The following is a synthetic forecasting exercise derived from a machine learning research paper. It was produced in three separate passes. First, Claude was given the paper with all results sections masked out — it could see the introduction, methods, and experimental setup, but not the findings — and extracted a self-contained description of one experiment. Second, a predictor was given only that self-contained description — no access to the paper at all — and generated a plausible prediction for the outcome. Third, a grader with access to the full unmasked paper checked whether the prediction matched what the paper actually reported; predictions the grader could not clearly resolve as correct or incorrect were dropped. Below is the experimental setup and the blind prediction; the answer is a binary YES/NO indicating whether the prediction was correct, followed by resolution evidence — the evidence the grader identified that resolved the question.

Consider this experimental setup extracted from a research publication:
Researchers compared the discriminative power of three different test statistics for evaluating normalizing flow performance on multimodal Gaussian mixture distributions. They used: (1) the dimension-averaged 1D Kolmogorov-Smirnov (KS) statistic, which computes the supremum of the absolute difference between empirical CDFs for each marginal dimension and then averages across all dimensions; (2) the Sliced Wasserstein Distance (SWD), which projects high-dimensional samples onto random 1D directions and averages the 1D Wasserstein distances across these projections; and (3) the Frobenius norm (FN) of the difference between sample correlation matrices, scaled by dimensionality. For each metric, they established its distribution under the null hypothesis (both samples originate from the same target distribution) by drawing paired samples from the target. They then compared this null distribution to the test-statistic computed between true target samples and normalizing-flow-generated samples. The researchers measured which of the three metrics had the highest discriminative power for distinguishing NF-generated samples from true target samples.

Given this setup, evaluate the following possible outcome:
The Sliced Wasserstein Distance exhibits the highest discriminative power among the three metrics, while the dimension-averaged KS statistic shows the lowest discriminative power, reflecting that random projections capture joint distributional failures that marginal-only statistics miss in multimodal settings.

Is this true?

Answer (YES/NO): NO